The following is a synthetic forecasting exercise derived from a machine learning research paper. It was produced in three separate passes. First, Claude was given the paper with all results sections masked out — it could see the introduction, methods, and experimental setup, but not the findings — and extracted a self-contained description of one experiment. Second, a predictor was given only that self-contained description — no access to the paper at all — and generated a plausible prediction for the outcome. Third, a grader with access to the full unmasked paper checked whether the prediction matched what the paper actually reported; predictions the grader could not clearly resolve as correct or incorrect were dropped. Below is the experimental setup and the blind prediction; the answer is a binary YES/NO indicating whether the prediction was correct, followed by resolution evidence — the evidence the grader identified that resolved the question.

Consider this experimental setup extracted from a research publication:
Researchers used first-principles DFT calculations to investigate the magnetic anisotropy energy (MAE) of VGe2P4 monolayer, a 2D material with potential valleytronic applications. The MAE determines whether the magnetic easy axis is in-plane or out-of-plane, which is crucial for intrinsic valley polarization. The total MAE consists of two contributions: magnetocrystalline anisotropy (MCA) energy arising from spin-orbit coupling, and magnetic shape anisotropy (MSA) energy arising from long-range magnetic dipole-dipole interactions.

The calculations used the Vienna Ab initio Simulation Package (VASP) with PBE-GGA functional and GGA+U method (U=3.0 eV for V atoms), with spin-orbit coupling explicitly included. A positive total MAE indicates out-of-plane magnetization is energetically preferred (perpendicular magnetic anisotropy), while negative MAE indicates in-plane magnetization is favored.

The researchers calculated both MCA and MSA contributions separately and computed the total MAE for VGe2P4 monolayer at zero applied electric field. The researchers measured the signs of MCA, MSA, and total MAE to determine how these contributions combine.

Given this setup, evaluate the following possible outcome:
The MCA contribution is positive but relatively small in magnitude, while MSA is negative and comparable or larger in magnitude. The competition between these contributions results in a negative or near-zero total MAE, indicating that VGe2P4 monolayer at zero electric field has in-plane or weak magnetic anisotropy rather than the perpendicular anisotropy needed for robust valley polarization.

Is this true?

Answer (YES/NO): NO